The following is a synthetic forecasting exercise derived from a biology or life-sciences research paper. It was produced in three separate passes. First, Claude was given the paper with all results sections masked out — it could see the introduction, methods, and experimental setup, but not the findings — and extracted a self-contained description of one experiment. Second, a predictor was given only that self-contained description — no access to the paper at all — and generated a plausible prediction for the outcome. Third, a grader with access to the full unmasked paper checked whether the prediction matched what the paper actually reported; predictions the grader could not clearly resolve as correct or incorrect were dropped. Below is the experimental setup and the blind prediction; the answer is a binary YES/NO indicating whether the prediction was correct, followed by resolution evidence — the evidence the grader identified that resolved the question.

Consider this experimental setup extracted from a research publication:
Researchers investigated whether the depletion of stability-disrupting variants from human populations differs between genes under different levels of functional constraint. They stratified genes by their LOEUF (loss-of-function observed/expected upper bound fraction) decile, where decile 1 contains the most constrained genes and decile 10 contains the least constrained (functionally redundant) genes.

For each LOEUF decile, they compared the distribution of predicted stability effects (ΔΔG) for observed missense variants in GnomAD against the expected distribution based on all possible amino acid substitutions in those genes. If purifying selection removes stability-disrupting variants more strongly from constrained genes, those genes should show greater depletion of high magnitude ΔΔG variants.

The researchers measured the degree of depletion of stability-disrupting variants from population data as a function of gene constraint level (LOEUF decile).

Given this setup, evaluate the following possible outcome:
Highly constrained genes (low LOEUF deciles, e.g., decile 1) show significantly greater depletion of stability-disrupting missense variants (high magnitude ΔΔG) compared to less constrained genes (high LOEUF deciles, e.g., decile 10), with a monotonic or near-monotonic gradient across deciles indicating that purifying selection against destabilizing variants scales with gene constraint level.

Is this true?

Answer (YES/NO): YES